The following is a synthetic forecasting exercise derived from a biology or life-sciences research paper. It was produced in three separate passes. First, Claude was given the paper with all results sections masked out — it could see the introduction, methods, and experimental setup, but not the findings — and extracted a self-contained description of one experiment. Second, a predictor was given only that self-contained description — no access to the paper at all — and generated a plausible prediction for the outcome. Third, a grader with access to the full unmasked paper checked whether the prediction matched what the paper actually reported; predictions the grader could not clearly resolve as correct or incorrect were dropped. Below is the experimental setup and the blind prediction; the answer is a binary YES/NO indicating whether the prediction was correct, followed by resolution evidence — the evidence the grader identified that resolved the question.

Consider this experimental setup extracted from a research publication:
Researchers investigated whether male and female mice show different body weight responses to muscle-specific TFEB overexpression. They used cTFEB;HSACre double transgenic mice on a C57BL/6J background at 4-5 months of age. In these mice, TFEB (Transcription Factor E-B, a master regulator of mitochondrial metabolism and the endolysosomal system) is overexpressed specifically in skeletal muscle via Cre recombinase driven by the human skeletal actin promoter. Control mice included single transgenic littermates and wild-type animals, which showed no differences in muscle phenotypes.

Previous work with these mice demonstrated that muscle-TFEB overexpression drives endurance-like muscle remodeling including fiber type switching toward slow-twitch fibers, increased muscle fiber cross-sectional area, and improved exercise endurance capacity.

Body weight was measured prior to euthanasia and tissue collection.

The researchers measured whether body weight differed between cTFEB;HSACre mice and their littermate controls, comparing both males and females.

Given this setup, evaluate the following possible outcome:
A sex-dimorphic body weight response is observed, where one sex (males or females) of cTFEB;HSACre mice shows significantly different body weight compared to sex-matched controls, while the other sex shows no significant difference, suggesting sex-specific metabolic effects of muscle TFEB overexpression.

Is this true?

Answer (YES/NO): NO